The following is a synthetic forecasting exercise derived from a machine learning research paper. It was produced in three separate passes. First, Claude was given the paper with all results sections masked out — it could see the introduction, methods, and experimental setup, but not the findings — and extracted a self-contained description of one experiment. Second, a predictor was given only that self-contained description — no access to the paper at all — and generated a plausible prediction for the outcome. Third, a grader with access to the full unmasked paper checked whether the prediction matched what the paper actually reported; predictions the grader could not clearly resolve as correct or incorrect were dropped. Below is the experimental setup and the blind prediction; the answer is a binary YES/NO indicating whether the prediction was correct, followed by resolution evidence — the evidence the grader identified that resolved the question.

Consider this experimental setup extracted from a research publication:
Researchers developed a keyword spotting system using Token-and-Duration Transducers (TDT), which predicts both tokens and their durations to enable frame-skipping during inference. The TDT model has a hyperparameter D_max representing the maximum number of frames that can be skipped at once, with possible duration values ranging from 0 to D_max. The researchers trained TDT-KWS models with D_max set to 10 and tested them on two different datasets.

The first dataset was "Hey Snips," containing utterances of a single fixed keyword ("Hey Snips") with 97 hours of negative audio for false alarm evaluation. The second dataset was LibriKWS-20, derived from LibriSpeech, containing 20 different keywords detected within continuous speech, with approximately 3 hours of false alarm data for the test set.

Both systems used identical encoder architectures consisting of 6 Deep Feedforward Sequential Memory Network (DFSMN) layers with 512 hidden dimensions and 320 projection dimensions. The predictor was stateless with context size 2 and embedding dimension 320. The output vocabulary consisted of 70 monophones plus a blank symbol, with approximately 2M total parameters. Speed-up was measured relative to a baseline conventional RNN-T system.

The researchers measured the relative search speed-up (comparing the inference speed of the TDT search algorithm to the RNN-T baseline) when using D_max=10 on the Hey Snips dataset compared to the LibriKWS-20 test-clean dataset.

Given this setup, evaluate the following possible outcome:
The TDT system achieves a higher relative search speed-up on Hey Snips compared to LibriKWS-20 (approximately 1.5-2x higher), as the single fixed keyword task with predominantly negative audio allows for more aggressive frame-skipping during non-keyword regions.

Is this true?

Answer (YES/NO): YES